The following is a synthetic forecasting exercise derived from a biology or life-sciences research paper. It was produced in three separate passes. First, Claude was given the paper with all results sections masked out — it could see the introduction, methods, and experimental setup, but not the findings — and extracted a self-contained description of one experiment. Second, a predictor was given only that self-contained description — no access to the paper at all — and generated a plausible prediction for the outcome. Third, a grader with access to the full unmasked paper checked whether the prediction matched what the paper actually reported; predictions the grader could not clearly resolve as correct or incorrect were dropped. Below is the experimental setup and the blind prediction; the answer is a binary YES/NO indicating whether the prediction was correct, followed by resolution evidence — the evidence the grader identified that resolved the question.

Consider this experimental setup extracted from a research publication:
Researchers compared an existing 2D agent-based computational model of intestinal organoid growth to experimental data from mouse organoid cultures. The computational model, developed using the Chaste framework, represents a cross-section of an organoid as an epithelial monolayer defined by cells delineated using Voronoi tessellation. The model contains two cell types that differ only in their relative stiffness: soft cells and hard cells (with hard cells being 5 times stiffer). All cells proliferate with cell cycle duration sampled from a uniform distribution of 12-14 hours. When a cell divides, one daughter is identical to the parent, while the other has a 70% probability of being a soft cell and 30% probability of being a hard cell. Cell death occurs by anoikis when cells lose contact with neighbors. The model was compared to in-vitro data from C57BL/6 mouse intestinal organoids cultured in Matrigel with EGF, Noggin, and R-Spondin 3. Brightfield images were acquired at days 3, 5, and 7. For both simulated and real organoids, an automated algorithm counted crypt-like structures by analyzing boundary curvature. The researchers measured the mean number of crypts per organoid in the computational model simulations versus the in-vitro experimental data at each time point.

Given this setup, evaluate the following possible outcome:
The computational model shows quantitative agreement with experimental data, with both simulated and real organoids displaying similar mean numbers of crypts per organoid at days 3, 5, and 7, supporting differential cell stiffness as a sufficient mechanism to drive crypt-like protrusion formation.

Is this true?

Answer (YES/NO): NO